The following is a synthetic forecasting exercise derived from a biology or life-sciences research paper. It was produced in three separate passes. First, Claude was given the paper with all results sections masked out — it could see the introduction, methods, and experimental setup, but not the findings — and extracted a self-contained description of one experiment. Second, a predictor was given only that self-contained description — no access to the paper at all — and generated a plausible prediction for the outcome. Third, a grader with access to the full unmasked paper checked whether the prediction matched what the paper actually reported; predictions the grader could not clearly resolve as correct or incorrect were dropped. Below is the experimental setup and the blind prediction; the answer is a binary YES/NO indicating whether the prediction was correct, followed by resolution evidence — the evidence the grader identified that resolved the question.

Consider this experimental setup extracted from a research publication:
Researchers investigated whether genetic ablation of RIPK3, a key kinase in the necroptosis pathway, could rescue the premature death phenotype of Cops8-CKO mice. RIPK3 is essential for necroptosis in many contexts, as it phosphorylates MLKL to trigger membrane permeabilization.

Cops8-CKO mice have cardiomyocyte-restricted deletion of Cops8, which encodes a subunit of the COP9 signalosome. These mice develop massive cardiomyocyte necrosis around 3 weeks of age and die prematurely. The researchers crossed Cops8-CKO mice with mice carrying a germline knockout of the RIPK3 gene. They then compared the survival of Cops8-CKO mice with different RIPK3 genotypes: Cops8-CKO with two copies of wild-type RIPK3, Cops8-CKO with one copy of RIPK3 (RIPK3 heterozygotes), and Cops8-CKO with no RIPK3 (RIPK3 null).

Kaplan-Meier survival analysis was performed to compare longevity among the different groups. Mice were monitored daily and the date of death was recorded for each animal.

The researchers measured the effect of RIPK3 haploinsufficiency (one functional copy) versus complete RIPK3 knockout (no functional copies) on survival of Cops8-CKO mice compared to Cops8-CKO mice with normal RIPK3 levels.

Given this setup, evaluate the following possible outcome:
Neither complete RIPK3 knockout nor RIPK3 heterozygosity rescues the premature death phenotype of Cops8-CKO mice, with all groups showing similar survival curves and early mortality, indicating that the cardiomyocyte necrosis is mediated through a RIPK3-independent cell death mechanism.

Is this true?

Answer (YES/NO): NO